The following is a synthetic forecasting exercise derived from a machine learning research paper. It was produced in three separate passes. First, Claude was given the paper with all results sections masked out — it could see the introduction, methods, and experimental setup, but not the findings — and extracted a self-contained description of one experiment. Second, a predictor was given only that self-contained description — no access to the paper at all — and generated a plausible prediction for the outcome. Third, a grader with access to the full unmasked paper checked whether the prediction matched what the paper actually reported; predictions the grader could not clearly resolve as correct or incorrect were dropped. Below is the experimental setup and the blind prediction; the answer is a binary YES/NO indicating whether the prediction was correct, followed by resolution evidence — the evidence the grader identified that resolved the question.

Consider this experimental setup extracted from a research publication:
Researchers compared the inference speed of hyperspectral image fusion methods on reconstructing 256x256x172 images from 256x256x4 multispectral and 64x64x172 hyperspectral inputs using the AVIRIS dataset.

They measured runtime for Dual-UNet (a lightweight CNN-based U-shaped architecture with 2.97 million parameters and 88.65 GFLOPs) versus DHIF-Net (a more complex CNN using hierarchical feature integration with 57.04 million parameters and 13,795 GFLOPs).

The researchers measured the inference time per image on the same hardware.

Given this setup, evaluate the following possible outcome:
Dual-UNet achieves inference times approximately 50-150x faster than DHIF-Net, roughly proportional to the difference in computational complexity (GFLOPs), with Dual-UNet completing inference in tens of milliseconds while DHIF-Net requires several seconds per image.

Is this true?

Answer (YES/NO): NO